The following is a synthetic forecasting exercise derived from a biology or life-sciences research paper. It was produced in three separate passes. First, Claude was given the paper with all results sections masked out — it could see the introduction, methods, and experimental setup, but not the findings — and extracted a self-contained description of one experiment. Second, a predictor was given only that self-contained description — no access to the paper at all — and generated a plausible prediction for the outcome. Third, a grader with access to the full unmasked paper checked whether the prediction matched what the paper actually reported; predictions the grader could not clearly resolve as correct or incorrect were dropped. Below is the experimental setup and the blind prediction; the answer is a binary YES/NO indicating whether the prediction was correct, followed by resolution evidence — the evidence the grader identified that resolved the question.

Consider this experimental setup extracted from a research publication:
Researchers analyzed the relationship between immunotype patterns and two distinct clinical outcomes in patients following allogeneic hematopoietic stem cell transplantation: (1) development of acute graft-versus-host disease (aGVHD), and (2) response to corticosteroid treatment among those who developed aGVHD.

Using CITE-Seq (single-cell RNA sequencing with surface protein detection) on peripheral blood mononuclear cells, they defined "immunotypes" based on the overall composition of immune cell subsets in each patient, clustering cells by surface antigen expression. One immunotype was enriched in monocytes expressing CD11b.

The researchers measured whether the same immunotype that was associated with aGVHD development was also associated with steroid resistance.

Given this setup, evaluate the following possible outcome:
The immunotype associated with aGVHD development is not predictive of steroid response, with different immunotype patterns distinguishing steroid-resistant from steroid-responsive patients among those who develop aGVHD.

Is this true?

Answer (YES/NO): NO